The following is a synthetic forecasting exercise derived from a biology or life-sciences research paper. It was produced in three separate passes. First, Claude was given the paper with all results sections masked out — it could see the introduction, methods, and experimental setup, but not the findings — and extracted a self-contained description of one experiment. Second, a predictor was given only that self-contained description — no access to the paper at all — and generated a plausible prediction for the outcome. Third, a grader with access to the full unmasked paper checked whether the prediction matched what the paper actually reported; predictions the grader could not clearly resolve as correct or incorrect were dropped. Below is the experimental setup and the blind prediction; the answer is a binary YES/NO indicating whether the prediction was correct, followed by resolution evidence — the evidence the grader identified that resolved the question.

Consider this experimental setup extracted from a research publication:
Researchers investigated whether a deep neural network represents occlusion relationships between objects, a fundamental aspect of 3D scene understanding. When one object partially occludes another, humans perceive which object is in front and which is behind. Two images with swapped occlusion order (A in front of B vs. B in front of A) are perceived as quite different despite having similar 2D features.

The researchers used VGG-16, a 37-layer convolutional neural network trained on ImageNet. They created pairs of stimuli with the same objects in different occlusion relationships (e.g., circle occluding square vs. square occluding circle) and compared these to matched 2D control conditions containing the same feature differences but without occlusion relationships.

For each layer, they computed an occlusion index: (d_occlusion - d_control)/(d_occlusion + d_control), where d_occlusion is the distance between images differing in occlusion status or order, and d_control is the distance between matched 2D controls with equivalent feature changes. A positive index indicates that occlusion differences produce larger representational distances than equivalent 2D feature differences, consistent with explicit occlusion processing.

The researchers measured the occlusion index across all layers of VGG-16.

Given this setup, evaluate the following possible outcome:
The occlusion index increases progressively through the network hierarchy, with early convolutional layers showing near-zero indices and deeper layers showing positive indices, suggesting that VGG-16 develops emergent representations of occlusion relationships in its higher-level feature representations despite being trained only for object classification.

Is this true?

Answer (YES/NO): NO